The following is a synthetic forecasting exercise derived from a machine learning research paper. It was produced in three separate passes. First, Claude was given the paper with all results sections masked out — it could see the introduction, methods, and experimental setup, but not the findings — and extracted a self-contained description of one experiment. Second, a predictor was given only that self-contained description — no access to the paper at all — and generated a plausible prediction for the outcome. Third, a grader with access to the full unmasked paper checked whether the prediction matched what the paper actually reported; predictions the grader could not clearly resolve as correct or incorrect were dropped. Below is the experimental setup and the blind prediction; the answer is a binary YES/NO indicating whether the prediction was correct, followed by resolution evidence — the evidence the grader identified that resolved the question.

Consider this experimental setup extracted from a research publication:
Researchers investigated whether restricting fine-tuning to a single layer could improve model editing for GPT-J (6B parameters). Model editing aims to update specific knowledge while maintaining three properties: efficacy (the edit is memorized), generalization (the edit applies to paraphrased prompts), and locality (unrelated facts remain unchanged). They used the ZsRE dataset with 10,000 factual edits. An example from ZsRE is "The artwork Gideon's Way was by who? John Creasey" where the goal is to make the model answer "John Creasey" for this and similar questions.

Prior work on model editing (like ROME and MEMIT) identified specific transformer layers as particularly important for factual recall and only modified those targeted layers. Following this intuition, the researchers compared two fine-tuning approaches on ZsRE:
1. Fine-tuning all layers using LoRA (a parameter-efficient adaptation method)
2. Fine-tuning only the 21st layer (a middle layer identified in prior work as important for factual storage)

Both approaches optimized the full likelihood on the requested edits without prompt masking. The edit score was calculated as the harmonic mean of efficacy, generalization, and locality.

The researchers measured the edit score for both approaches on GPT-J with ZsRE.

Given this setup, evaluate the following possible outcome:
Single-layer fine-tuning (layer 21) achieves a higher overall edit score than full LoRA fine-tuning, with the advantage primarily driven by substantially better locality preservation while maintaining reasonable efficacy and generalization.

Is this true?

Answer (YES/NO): NO